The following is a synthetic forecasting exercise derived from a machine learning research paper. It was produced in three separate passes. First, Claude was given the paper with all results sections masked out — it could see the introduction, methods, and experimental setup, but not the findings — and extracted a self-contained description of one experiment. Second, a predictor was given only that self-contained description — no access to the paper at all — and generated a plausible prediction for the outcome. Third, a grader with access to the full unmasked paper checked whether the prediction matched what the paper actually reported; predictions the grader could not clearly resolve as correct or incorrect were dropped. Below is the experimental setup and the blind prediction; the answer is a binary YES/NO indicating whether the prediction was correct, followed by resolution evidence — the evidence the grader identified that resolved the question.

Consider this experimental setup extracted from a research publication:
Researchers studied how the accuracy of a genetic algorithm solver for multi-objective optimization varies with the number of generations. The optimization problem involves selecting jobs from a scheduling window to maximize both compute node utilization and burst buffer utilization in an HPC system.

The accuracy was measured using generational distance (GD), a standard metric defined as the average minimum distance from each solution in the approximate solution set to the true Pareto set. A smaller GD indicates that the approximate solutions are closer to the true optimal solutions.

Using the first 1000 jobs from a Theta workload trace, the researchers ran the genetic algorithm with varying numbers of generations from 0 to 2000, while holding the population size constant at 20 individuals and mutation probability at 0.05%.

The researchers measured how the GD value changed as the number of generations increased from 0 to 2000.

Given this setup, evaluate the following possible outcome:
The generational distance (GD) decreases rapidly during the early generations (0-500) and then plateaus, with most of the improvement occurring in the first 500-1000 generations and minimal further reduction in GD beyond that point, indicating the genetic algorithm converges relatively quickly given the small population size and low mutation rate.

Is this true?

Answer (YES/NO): YES